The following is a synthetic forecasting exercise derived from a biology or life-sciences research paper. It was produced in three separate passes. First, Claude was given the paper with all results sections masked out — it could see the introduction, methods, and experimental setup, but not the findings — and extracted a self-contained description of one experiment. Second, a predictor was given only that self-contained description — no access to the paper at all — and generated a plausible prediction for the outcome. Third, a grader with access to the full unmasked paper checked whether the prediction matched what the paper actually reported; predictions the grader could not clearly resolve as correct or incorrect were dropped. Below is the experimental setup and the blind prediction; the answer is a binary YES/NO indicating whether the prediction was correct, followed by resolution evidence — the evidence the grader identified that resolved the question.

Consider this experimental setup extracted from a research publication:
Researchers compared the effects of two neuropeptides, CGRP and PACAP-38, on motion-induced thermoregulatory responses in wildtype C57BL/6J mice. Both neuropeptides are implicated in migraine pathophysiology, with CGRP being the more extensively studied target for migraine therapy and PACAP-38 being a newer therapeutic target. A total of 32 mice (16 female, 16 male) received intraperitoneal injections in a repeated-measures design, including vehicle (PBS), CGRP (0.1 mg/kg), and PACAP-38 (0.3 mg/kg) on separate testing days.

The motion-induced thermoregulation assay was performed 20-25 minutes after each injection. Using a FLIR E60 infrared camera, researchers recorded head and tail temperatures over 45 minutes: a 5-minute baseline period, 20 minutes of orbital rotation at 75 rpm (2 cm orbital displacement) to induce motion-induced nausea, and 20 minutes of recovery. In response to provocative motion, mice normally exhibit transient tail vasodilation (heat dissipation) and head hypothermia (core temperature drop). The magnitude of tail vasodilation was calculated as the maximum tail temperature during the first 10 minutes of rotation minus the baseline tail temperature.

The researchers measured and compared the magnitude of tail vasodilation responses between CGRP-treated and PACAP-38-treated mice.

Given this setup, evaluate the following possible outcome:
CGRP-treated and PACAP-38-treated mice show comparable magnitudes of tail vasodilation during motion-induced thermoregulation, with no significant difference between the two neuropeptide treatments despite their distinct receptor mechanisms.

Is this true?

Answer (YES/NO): YES